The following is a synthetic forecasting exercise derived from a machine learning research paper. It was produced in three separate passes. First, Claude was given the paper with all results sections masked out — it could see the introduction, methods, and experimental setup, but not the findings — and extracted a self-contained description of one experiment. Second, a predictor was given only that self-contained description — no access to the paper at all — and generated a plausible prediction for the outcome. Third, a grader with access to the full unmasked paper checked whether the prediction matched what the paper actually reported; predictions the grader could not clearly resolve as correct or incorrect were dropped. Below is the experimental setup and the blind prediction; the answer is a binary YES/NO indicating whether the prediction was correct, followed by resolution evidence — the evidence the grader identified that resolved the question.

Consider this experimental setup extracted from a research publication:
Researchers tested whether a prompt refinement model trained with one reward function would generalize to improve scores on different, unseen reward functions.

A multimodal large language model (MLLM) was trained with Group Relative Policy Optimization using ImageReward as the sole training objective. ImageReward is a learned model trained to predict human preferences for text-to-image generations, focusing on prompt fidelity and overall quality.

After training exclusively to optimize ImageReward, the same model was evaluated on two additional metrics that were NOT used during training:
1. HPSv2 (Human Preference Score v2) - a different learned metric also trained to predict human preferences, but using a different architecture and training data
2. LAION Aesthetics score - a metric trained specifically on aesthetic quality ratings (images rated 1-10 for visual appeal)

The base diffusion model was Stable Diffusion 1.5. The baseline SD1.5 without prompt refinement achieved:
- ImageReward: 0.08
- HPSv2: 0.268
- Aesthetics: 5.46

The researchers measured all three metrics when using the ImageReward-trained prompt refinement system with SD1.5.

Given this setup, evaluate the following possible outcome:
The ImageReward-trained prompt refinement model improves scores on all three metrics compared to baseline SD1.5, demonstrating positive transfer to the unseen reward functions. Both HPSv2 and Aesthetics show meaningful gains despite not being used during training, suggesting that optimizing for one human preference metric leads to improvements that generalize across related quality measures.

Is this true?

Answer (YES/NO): NO